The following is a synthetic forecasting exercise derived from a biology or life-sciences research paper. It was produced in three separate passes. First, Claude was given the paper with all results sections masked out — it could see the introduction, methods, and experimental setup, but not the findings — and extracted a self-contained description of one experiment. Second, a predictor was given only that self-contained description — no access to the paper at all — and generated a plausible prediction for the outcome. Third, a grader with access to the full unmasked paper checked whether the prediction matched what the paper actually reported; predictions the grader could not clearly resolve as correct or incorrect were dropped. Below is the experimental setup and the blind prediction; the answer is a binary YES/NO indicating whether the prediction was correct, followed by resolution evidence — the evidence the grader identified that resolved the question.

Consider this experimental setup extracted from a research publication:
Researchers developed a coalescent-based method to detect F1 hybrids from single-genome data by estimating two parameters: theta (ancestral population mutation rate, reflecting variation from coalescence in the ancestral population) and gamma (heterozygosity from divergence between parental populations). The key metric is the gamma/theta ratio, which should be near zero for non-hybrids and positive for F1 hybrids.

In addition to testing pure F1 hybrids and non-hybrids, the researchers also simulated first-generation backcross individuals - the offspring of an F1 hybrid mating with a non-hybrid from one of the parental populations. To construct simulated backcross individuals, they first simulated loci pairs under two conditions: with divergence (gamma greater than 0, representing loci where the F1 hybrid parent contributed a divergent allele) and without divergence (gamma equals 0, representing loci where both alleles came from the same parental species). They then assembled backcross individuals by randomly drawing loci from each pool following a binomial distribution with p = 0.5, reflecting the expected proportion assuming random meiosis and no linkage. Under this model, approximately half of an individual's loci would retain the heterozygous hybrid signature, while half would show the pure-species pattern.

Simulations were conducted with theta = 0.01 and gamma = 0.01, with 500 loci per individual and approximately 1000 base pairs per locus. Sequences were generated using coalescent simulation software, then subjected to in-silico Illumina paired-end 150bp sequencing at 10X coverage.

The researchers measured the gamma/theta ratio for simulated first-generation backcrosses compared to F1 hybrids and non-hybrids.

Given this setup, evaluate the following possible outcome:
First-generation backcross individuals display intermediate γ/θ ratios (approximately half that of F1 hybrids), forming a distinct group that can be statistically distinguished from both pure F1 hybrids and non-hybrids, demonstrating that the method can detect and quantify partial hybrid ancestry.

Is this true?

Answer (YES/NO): NO